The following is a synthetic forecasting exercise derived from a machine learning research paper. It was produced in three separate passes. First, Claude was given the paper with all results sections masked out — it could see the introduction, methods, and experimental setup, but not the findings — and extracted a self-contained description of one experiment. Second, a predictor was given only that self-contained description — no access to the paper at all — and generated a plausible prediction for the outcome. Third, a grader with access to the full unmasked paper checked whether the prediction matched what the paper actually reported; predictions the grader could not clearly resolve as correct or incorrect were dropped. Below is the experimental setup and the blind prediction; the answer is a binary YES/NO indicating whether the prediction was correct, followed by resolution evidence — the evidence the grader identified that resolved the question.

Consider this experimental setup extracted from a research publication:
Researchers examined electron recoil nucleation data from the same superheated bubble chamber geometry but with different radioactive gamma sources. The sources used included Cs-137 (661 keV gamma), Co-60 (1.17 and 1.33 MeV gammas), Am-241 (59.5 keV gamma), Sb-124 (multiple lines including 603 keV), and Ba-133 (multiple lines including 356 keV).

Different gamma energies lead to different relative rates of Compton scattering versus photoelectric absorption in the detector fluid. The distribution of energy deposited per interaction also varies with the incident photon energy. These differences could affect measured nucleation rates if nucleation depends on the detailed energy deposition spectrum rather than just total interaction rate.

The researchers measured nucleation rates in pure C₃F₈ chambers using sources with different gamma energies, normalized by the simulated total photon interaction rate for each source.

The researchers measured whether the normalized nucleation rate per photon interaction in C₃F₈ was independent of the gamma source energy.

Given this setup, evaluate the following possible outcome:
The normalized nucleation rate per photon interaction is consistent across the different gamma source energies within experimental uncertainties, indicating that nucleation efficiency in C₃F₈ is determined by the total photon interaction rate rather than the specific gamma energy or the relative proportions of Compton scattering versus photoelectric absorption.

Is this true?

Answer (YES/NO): NO